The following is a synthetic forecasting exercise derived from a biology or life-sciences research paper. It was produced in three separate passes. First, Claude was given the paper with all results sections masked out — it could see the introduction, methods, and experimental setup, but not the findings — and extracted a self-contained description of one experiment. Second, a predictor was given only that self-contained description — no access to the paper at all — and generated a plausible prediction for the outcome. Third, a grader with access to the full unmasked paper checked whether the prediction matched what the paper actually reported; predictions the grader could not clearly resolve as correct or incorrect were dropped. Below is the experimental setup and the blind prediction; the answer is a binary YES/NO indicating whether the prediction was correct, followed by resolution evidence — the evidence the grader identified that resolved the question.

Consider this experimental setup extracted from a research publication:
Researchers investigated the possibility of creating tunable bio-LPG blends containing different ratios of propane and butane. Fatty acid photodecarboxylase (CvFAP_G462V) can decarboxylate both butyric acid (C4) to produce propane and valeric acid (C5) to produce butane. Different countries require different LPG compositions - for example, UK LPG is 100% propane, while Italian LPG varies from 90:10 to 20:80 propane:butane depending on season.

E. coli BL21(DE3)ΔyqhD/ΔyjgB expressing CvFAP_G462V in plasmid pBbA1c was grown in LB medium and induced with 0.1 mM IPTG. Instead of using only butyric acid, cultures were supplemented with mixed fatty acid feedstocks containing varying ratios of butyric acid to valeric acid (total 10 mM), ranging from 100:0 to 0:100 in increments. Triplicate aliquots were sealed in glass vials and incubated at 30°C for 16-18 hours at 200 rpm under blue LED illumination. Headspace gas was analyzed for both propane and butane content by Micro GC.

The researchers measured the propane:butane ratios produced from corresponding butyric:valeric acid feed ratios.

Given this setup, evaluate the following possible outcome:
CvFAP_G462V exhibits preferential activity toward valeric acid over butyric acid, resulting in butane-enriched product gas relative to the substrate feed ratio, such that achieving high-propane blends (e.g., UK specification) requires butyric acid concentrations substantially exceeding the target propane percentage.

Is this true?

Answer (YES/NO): NO